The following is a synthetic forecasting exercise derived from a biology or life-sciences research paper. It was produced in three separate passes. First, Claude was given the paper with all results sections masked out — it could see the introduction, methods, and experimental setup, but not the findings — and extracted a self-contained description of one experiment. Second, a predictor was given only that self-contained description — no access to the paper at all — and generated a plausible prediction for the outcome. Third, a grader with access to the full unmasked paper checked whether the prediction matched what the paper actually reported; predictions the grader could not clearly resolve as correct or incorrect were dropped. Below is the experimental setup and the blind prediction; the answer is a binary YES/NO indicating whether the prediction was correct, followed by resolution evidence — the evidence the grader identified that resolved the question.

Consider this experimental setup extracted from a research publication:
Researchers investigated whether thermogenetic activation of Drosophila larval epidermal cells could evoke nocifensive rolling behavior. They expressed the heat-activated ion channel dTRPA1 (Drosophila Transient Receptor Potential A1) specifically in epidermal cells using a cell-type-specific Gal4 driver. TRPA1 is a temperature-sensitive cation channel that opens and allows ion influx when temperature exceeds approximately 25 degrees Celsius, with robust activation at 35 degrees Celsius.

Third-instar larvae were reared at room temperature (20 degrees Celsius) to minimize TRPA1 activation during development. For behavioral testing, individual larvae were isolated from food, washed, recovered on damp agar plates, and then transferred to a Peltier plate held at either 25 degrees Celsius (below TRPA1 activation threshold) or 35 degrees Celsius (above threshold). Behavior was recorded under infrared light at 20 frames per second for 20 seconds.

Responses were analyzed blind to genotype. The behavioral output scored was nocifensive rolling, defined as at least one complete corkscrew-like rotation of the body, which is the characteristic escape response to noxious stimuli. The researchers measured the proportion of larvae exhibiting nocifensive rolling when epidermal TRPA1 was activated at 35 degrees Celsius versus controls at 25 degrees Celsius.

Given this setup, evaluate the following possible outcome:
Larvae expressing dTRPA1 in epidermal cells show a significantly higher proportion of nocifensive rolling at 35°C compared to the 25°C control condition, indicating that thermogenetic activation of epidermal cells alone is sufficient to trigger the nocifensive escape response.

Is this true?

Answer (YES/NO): YES